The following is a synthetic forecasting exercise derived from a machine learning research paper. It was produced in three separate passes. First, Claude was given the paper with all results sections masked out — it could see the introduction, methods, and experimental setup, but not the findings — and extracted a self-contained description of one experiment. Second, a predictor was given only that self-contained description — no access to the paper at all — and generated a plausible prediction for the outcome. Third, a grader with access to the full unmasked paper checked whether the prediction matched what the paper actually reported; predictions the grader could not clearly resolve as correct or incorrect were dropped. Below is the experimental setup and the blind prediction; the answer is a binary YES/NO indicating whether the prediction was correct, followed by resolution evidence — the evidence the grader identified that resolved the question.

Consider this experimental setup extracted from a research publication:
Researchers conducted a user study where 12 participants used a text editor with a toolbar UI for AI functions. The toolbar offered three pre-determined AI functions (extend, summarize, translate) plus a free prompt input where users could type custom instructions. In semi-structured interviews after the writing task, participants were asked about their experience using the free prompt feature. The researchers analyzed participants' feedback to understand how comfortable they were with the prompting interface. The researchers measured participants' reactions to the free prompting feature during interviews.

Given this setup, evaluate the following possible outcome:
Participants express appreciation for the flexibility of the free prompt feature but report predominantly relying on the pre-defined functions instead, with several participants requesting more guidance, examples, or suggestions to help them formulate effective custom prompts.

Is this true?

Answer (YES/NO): YES